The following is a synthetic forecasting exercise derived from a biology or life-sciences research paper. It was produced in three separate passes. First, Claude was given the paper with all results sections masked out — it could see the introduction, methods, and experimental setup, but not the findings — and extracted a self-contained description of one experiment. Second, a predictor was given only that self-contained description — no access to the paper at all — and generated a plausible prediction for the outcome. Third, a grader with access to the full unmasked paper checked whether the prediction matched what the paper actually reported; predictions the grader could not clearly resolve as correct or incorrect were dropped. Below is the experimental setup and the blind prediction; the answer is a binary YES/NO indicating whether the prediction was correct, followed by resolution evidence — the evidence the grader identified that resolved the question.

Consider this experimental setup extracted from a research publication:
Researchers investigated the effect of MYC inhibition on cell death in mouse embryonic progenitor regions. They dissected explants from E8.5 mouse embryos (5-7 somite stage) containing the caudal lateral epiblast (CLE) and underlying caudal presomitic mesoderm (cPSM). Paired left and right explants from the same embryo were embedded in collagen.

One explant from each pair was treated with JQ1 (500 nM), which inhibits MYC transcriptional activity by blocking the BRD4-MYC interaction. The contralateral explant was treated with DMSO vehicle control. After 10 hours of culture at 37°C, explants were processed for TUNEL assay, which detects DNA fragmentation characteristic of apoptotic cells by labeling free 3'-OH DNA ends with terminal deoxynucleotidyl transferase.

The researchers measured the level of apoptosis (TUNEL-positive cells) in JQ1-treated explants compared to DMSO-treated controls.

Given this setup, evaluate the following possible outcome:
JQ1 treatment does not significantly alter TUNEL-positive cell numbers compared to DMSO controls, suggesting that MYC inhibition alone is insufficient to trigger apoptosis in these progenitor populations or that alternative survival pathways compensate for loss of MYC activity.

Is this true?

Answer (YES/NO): YES